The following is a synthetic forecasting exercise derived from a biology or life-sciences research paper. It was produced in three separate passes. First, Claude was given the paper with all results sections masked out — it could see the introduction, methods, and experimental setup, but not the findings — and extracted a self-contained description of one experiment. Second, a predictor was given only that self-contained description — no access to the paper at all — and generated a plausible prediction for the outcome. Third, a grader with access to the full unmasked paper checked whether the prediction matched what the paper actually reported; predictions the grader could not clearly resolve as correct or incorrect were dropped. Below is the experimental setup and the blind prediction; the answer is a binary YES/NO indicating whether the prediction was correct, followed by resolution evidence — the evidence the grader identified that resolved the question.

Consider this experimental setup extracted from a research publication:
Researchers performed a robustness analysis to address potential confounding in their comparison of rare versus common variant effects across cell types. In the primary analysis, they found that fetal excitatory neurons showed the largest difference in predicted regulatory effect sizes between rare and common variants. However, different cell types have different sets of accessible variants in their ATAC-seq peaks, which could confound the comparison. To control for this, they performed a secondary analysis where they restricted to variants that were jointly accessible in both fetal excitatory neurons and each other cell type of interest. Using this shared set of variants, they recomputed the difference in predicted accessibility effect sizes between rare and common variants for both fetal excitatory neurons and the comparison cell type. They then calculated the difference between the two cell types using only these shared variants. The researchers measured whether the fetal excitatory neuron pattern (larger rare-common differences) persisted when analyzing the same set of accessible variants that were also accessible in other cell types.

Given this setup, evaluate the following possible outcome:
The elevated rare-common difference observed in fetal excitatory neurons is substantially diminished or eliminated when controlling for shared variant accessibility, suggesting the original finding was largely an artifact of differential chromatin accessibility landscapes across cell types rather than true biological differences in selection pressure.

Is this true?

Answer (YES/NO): NO